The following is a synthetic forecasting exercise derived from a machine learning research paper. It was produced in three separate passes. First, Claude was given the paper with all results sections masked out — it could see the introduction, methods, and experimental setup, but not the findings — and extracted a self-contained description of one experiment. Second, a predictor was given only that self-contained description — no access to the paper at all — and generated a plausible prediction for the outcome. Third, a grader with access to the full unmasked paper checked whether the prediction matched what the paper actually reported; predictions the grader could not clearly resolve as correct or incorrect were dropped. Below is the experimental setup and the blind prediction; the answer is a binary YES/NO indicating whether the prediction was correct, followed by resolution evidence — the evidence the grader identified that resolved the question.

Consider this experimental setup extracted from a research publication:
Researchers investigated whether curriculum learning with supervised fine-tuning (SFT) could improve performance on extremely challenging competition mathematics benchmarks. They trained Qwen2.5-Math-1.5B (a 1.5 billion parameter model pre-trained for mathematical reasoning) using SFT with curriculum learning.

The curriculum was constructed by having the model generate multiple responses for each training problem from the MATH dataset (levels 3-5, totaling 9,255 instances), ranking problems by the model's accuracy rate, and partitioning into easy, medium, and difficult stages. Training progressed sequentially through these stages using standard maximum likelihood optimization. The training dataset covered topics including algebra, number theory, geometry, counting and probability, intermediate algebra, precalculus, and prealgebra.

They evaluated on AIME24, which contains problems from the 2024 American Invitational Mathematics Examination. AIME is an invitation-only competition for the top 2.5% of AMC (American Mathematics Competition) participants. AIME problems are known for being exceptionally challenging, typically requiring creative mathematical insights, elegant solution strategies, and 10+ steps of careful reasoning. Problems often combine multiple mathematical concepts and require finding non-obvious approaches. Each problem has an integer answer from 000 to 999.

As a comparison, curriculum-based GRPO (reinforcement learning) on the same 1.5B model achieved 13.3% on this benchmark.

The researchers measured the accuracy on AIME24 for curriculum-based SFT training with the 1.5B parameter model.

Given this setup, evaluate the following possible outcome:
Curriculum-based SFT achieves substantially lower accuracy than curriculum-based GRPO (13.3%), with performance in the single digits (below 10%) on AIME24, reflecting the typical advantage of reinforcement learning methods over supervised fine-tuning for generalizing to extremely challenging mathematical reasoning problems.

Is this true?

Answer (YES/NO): NO